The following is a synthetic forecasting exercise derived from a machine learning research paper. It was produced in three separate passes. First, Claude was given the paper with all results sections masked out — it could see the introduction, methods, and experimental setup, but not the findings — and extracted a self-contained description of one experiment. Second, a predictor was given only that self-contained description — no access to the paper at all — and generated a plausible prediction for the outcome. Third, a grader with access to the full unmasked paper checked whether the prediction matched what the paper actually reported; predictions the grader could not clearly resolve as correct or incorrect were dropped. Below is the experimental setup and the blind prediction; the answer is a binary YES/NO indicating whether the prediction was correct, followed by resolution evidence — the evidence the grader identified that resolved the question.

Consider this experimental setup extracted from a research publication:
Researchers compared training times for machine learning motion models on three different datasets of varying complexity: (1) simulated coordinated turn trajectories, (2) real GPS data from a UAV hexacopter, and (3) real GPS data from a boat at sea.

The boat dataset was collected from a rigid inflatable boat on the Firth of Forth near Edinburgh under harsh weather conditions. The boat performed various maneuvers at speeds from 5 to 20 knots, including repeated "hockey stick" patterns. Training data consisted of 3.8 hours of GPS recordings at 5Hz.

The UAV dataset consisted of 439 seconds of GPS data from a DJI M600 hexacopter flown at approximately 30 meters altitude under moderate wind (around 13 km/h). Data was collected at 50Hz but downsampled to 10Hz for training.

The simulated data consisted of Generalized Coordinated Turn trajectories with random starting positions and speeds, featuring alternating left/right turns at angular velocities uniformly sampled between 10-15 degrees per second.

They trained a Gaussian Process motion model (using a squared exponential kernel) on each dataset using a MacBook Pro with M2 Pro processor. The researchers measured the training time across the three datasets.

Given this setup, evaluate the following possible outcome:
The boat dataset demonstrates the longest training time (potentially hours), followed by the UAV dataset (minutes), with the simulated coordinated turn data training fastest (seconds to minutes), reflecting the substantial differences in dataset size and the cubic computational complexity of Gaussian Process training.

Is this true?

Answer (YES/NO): NO